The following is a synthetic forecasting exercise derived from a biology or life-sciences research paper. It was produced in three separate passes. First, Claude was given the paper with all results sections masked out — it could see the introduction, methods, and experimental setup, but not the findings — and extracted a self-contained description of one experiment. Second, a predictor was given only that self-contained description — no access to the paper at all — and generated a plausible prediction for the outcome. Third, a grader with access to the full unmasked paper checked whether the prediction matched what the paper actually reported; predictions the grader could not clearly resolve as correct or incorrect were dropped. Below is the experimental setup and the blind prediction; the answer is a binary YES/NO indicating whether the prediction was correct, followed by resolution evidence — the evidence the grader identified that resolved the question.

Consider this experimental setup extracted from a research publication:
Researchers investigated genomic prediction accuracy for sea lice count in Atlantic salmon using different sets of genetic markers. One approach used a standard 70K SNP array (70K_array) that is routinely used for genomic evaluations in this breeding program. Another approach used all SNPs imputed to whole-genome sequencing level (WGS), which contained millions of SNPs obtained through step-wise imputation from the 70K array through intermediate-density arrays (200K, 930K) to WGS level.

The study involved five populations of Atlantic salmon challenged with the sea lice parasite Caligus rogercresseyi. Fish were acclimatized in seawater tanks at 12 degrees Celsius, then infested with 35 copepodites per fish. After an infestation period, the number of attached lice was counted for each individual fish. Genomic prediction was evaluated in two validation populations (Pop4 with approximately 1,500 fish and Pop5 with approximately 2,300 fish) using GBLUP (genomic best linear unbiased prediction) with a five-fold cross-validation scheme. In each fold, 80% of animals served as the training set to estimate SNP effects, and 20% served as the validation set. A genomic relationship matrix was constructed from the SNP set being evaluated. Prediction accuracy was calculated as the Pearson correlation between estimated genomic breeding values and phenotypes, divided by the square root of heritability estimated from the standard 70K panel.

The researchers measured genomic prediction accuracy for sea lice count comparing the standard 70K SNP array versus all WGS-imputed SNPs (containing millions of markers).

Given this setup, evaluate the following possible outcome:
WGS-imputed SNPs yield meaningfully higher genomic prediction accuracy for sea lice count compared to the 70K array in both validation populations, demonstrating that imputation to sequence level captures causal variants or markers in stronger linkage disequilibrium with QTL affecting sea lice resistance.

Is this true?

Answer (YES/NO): NO